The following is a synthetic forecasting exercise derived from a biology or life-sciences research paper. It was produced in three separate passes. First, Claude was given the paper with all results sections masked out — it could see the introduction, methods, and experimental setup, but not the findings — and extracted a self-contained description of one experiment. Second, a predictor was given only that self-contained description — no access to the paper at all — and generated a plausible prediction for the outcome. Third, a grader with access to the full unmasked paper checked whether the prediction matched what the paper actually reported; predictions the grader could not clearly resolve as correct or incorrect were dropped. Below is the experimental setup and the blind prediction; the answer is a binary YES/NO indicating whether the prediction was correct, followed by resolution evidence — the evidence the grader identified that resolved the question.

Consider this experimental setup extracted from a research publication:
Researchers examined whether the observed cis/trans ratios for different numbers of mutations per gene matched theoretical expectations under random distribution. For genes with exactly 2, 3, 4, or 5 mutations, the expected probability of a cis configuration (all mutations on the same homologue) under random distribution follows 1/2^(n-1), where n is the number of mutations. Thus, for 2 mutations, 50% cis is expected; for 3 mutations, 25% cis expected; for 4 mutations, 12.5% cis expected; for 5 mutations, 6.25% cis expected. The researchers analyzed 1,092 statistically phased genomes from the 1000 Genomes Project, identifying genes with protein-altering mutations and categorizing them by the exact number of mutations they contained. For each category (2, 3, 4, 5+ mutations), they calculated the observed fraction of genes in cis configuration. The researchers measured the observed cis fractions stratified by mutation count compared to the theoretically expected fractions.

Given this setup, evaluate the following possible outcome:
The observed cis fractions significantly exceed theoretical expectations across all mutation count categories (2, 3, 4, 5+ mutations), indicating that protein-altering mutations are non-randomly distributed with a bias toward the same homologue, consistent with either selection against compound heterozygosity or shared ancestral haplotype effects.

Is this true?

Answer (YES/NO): YES